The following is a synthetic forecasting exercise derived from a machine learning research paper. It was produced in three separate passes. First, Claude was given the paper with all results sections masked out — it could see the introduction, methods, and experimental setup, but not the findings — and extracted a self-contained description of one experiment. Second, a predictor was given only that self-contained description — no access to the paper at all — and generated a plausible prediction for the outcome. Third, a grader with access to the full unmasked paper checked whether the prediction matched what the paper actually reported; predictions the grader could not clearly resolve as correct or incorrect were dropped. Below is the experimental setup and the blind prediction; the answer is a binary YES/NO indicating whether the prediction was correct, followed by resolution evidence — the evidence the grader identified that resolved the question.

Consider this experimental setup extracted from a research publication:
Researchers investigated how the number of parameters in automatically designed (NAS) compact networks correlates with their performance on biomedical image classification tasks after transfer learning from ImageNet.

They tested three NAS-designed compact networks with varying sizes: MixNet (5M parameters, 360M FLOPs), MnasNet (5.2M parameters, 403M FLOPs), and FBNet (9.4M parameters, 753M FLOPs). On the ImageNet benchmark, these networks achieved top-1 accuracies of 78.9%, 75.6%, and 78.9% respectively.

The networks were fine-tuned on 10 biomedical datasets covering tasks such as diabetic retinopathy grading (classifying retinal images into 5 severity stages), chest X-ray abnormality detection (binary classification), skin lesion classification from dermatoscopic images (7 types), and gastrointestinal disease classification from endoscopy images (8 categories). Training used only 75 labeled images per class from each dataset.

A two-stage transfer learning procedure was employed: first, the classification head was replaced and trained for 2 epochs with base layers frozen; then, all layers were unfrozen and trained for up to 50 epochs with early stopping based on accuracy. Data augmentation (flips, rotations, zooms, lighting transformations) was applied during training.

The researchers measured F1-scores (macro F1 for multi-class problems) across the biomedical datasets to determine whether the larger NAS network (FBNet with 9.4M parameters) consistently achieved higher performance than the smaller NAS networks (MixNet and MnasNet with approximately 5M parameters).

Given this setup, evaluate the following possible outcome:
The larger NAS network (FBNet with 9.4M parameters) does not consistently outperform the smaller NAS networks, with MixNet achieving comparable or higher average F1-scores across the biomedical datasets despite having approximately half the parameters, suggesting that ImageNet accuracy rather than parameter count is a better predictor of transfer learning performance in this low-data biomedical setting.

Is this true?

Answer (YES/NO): NO